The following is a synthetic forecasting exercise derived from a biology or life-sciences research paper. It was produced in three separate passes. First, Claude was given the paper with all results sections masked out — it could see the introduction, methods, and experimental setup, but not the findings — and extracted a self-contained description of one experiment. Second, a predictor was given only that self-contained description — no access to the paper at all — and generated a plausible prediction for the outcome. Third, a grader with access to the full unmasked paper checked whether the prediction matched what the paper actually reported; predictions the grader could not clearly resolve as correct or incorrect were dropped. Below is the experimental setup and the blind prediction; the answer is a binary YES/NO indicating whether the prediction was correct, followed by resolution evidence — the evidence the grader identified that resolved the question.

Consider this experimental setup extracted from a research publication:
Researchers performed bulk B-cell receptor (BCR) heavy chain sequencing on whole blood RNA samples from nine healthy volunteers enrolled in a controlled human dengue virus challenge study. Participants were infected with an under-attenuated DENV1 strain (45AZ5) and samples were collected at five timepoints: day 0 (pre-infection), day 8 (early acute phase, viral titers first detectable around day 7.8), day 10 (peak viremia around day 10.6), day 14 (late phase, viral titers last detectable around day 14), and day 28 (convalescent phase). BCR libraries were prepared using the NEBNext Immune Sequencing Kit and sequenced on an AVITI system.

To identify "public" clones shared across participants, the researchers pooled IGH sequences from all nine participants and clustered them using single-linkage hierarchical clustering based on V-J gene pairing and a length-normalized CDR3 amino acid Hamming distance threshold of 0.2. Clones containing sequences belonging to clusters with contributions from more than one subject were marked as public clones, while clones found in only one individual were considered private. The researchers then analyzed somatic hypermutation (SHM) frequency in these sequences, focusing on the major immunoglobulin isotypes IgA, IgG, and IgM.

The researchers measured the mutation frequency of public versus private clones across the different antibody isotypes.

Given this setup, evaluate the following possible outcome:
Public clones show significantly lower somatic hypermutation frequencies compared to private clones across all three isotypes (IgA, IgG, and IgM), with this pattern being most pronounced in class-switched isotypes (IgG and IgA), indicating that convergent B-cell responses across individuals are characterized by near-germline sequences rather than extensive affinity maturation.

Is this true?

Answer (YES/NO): NO